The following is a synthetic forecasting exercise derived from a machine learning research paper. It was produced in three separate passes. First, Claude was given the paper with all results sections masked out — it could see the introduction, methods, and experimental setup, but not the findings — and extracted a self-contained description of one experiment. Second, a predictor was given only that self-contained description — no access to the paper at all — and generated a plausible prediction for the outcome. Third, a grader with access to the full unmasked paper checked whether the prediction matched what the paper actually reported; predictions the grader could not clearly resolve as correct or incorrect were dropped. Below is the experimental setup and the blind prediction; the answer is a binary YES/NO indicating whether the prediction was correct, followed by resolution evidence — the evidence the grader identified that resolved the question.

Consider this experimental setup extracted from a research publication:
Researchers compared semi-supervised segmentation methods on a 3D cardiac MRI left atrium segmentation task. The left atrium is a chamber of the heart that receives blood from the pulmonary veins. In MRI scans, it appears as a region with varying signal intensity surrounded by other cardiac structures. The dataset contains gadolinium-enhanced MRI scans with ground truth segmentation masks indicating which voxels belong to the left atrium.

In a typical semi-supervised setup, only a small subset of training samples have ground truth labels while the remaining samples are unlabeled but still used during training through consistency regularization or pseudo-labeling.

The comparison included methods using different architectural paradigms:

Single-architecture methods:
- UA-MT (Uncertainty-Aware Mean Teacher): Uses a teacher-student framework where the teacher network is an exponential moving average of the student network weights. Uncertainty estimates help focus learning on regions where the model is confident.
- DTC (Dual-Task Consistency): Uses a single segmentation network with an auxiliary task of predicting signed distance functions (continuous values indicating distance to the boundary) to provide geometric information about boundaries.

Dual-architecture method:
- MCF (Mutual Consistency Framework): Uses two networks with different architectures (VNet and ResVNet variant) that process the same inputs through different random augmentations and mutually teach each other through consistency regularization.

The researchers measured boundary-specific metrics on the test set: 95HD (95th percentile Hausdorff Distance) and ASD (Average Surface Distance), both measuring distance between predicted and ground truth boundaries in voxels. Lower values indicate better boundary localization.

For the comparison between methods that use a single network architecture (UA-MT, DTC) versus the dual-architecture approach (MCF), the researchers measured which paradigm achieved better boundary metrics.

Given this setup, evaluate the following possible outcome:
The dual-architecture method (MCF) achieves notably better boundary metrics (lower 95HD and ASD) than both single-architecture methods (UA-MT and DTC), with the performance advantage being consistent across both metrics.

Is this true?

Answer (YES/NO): YES